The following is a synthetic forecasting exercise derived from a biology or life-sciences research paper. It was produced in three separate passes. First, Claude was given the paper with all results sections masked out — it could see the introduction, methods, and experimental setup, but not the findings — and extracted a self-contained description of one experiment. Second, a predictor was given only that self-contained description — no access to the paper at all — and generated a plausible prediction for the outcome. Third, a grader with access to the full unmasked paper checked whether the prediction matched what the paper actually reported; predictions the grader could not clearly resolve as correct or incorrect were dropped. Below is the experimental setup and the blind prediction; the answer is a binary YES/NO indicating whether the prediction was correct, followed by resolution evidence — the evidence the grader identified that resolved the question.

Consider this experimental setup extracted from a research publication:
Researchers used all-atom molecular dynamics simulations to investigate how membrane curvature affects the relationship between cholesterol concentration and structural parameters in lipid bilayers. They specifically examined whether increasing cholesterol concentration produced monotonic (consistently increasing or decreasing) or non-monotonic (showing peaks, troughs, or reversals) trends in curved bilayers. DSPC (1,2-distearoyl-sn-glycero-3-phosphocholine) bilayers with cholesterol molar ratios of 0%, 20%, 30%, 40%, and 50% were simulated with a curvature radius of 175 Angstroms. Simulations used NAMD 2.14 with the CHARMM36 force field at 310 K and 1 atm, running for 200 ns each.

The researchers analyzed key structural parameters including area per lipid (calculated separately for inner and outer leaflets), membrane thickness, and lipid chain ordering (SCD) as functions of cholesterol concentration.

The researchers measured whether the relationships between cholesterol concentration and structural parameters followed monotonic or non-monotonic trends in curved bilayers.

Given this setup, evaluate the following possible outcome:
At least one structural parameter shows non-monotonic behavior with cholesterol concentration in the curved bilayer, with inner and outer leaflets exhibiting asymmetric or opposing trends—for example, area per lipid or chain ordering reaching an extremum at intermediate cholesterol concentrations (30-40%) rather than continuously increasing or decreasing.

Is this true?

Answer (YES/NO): YES